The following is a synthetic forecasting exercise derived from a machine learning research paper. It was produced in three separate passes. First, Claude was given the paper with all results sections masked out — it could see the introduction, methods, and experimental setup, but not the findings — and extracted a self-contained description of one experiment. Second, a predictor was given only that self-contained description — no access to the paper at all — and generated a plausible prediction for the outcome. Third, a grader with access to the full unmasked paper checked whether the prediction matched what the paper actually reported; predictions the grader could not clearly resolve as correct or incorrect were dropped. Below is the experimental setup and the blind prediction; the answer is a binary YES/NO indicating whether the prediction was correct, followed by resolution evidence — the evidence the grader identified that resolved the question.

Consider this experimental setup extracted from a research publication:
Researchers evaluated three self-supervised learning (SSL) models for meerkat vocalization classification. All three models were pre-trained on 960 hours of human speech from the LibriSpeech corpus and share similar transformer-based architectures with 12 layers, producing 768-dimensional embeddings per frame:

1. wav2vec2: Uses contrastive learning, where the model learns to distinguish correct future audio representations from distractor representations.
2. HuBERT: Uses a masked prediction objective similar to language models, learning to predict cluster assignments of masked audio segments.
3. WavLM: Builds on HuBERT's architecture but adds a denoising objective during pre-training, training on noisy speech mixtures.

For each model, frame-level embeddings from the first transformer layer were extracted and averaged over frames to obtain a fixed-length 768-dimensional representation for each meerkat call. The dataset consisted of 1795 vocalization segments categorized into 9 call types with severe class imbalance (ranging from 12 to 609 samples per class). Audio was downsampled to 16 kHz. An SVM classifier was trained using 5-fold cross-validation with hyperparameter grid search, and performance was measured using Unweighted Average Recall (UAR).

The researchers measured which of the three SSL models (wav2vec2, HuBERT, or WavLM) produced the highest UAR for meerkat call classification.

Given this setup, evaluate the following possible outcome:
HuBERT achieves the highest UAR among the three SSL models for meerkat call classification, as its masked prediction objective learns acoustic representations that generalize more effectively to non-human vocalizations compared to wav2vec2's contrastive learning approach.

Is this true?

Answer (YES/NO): YES